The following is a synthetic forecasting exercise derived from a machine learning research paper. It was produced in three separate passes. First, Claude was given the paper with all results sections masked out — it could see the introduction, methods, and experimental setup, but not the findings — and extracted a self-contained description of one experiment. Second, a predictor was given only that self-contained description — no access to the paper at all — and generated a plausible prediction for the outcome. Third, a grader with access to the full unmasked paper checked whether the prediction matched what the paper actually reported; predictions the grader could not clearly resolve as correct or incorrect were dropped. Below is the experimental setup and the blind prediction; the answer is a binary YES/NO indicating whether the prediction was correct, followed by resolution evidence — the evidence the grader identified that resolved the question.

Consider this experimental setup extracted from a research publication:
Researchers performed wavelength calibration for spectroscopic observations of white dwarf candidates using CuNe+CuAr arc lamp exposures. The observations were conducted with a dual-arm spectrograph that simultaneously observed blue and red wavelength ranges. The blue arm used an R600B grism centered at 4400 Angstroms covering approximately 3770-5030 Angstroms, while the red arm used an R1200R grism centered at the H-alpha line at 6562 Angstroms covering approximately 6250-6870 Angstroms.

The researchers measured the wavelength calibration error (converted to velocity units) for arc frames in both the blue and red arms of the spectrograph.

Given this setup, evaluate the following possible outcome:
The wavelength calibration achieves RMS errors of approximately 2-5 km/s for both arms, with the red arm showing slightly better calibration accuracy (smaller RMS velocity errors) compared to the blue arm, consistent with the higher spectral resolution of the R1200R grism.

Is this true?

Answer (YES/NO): YES